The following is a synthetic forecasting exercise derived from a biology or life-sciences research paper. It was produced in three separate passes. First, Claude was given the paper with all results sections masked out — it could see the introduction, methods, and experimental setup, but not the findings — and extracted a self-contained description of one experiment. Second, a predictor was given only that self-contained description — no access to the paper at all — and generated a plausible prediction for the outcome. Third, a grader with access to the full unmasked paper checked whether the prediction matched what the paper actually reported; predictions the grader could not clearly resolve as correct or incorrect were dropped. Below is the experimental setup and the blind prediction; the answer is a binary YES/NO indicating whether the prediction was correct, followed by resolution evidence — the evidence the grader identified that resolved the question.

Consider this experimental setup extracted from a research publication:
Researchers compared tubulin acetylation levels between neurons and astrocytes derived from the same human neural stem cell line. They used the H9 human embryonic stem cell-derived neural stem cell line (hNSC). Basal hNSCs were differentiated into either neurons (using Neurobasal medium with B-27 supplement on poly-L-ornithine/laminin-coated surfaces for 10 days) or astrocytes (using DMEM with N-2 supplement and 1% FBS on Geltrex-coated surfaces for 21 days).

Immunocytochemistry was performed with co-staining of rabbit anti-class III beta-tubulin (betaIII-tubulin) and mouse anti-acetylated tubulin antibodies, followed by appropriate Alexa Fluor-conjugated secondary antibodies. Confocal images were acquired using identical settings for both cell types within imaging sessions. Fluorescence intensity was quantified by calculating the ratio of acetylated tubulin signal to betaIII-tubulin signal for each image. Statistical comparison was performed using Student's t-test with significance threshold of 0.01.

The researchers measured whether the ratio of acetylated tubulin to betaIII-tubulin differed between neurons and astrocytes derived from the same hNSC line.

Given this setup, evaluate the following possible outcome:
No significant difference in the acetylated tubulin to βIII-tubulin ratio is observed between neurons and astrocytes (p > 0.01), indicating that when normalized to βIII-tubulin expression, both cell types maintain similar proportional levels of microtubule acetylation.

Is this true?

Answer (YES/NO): NO